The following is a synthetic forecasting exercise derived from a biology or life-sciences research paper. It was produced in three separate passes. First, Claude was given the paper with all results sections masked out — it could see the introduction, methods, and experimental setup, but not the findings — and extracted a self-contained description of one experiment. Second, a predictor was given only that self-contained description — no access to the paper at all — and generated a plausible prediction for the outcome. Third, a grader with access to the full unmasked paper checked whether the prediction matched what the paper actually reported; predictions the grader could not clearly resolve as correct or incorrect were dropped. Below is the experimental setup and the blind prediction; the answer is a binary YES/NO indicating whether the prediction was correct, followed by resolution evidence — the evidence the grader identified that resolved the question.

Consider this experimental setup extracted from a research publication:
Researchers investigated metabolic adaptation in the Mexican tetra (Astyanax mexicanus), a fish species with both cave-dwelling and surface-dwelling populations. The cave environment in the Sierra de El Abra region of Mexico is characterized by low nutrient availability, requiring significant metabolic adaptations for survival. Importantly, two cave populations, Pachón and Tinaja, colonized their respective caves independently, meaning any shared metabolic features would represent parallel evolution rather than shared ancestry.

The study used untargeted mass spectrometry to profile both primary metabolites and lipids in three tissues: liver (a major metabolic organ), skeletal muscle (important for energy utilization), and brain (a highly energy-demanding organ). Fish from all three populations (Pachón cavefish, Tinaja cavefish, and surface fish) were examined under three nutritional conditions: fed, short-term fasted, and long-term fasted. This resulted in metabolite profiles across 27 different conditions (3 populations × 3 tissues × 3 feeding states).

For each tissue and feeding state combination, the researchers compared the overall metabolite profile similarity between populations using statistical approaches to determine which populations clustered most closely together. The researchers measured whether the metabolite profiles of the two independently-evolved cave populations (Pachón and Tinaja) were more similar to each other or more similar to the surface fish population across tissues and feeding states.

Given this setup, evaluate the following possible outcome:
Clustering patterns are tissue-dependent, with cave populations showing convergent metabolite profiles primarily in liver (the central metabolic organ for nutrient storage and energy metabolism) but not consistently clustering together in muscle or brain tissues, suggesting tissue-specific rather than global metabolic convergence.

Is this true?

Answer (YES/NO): NO